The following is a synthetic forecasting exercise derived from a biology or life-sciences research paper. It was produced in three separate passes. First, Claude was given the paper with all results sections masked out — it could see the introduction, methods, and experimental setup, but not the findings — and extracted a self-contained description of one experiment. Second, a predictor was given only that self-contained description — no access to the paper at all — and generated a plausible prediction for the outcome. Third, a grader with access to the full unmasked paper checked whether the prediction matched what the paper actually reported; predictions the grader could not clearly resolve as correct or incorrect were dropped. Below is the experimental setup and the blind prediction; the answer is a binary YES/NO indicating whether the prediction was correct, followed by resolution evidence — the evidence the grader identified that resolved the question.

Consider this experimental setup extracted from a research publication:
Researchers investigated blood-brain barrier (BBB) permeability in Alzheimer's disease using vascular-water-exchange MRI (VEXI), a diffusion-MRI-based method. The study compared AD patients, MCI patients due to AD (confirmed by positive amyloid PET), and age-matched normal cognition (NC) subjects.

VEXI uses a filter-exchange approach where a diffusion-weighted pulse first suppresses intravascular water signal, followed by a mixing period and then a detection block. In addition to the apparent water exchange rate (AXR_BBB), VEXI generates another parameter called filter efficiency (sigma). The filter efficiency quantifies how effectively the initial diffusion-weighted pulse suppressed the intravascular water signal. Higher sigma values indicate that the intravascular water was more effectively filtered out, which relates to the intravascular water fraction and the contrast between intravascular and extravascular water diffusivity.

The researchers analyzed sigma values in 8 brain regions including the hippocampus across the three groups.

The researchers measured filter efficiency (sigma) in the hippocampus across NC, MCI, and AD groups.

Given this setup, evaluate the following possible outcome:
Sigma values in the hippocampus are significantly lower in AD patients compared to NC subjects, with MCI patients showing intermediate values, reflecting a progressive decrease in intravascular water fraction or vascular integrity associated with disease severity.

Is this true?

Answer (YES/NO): NO